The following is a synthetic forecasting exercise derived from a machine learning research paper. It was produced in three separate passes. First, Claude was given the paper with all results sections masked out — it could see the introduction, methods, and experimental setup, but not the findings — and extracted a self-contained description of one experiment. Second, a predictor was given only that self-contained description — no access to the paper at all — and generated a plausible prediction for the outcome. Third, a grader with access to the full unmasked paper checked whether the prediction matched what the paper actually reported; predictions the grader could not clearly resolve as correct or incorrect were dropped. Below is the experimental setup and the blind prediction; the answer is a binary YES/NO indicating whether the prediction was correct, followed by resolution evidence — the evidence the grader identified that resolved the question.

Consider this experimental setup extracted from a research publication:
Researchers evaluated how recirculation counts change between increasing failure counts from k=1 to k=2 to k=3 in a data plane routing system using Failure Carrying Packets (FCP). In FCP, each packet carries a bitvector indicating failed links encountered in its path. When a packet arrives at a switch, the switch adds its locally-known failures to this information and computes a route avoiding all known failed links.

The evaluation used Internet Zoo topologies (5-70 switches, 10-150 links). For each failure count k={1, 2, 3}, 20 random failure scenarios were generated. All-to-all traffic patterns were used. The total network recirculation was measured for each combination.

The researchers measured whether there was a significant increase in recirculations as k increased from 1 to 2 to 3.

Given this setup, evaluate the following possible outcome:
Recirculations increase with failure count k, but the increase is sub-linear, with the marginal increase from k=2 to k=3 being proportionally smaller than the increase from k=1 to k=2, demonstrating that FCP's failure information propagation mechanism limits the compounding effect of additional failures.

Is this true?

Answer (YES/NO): NO